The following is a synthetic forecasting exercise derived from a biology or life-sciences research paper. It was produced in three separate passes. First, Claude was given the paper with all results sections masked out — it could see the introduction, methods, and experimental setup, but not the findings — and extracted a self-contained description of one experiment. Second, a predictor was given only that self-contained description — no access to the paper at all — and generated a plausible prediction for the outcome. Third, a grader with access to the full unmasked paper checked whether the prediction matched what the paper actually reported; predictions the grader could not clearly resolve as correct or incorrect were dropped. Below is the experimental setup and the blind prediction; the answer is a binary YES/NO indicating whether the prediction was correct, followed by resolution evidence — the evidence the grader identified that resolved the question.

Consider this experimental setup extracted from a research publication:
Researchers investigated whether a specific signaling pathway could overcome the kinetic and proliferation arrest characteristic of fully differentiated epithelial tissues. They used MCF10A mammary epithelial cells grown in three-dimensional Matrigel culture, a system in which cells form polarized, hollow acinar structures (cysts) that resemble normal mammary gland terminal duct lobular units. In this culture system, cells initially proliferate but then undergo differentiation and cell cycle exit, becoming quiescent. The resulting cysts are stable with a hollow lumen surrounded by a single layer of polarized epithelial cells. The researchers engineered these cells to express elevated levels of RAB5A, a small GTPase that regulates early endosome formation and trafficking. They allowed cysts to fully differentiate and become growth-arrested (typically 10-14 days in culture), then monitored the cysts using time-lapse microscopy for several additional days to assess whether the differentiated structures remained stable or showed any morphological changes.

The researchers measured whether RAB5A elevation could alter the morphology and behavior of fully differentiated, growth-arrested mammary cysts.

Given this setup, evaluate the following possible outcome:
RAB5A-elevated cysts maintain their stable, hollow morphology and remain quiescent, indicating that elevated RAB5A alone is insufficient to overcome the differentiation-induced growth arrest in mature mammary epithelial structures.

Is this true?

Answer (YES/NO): NO